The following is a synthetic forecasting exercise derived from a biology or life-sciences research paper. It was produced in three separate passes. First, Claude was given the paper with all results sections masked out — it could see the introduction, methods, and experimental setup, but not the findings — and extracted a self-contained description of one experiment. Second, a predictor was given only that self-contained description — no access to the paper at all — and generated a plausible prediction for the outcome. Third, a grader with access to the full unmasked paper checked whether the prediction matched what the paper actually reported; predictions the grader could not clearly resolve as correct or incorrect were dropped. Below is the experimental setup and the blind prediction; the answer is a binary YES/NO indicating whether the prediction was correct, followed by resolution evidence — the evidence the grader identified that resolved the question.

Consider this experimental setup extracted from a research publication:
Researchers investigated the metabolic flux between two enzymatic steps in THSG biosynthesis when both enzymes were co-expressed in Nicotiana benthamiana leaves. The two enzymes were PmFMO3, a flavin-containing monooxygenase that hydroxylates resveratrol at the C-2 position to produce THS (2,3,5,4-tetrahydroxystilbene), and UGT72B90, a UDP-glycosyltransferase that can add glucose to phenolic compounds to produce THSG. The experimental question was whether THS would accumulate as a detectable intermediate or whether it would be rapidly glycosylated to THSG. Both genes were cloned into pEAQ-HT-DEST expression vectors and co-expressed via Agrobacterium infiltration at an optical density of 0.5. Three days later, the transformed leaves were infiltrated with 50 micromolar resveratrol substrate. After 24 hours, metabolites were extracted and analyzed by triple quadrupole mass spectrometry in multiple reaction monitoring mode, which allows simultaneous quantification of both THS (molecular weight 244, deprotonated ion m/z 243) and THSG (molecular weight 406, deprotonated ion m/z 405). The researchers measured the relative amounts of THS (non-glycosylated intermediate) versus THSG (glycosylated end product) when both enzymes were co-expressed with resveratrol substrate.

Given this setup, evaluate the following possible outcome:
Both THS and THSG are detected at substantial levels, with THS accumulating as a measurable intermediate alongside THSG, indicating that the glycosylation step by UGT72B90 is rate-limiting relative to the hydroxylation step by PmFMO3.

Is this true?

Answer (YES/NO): NO